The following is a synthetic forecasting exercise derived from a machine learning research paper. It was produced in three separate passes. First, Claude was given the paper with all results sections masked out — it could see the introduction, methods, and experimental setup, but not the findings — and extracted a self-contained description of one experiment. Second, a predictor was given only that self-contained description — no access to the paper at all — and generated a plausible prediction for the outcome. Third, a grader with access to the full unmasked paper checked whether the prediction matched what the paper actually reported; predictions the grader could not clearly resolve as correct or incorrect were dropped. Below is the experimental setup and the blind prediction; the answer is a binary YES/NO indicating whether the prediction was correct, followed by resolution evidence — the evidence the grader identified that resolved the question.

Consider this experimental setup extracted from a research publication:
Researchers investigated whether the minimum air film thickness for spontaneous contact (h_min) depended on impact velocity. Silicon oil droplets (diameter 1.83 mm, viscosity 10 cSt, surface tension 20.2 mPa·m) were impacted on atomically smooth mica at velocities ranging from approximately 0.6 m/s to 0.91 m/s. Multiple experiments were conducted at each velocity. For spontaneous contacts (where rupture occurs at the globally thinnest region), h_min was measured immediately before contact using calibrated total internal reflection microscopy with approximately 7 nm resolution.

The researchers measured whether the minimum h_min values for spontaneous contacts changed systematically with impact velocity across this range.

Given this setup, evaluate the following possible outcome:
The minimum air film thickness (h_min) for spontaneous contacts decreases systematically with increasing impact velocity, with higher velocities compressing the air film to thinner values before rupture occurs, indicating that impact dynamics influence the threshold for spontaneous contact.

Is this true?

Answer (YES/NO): NO